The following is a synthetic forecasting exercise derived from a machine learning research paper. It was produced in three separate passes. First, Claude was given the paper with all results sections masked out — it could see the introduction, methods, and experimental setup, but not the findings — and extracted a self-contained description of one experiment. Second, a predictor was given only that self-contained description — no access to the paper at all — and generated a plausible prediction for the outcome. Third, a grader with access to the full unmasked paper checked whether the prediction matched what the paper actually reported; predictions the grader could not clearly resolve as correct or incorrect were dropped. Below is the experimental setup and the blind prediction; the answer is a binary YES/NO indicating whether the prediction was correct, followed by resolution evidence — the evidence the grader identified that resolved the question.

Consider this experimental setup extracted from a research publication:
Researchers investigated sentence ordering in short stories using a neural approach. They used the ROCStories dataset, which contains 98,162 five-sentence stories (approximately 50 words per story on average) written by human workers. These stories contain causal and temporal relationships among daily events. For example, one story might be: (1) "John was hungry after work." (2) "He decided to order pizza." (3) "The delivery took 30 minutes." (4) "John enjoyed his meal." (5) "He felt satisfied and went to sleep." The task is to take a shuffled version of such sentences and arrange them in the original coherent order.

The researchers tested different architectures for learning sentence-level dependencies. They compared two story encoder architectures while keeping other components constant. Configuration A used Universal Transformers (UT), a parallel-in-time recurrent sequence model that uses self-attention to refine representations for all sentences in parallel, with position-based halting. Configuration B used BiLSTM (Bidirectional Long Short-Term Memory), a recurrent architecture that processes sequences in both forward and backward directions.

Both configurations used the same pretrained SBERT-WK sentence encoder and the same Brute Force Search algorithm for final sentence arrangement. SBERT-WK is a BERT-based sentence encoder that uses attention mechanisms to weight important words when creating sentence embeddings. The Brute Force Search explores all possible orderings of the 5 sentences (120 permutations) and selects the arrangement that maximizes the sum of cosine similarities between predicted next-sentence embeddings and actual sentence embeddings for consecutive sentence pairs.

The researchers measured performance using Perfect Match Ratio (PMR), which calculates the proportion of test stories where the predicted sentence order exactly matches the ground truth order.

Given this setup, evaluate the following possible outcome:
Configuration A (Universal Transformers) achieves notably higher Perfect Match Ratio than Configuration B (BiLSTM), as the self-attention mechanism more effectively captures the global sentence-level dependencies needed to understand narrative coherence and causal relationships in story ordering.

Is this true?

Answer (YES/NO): NO